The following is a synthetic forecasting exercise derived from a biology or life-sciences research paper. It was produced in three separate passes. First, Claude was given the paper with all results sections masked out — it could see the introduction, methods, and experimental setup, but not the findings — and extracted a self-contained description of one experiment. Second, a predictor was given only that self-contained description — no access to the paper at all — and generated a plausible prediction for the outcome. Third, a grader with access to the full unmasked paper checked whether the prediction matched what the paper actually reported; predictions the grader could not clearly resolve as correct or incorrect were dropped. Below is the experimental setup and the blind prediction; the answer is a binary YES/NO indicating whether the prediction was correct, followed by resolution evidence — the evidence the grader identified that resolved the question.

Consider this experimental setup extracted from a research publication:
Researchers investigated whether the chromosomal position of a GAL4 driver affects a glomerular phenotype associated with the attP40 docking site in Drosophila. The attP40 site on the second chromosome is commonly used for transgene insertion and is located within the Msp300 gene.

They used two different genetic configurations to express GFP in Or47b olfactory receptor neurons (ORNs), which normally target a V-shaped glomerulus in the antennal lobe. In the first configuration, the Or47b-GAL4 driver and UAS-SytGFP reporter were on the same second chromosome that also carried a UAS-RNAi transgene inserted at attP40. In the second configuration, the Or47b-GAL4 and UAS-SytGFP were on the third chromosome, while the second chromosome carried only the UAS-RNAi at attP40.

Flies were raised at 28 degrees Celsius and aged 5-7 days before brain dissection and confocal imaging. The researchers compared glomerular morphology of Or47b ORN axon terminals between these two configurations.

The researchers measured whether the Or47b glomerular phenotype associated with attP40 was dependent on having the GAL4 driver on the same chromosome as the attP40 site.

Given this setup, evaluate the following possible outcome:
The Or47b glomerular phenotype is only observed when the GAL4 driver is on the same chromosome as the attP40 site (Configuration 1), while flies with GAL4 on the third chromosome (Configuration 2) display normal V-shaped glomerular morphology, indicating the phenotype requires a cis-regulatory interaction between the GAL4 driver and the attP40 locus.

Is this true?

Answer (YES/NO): NO